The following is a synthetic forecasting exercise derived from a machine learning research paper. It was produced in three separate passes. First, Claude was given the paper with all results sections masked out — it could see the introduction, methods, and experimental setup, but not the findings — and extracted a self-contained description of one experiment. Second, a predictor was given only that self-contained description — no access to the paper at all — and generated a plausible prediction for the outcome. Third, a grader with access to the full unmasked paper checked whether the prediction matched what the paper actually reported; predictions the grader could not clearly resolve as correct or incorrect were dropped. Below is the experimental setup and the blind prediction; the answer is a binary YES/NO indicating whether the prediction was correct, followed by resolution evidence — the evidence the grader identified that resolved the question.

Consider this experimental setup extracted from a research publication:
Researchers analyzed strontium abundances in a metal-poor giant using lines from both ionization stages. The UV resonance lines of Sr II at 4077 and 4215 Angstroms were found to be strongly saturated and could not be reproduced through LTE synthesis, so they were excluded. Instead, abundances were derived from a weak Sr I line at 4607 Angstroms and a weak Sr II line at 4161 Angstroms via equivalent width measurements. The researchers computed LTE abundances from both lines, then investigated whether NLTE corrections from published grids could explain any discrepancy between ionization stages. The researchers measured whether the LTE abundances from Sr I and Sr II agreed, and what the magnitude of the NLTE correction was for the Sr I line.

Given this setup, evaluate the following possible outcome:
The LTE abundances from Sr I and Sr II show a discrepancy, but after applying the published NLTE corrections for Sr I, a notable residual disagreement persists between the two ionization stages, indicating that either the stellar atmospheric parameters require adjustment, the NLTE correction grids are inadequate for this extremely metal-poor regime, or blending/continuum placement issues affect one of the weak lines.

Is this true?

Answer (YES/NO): NO